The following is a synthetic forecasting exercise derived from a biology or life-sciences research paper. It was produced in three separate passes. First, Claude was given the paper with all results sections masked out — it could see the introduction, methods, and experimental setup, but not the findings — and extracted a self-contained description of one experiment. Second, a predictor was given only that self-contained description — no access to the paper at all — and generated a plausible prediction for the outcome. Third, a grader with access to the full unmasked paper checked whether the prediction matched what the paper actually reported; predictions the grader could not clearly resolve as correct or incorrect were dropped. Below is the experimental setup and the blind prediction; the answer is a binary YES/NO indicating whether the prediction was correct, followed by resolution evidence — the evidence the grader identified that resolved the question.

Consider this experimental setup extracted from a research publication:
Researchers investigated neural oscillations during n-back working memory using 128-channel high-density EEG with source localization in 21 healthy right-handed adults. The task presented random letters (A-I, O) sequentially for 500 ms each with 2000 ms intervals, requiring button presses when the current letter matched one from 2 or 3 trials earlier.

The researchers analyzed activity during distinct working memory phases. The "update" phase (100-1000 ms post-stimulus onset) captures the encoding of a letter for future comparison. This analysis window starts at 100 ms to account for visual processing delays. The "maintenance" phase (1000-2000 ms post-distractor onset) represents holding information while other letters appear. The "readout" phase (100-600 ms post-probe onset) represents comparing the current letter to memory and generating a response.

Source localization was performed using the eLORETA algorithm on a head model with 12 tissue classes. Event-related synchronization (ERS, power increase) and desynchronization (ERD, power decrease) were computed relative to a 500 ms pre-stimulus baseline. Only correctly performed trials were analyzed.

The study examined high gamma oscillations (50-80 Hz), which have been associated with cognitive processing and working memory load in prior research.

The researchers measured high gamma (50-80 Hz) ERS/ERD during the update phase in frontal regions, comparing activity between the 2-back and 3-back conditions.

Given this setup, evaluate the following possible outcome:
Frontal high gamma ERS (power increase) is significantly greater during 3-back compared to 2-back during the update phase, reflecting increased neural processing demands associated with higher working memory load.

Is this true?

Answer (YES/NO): NO